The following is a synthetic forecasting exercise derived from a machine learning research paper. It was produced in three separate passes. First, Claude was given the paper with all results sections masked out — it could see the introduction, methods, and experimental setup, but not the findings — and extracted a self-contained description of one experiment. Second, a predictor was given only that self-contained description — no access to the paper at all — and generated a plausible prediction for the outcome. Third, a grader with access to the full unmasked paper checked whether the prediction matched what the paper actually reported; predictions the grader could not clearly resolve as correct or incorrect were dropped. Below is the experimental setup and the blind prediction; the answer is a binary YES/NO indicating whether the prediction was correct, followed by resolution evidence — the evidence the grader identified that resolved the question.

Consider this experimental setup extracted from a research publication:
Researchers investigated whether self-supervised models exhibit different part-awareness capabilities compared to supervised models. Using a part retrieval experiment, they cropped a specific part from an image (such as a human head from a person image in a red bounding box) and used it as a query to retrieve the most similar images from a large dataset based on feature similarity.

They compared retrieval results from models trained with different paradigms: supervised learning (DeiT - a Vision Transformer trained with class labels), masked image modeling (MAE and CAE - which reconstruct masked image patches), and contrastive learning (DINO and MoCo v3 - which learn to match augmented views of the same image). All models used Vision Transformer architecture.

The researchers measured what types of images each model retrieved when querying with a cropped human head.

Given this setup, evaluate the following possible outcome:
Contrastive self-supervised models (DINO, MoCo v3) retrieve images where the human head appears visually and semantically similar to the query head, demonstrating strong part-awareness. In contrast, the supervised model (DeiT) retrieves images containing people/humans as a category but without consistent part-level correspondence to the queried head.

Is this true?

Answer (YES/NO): NO